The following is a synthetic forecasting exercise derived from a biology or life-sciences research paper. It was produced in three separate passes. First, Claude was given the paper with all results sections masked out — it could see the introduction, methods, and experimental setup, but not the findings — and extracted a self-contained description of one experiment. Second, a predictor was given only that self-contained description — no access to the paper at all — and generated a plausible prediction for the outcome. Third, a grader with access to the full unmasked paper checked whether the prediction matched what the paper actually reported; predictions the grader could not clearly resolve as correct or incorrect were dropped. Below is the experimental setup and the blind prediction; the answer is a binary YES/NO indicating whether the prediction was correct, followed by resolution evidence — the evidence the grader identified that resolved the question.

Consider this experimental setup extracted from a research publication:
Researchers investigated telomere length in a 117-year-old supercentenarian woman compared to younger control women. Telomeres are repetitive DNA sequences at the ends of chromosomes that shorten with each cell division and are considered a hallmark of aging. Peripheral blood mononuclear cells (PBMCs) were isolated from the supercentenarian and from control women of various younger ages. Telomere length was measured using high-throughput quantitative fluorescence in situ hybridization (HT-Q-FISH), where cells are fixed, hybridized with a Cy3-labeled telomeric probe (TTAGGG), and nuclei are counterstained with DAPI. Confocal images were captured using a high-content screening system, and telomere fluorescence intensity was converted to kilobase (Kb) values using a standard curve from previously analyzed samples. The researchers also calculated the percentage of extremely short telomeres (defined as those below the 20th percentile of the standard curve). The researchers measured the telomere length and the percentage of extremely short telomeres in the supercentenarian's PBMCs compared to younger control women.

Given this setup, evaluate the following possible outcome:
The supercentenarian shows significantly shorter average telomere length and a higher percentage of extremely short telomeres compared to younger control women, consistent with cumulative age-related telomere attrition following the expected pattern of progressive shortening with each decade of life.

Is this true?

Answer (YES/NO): YES